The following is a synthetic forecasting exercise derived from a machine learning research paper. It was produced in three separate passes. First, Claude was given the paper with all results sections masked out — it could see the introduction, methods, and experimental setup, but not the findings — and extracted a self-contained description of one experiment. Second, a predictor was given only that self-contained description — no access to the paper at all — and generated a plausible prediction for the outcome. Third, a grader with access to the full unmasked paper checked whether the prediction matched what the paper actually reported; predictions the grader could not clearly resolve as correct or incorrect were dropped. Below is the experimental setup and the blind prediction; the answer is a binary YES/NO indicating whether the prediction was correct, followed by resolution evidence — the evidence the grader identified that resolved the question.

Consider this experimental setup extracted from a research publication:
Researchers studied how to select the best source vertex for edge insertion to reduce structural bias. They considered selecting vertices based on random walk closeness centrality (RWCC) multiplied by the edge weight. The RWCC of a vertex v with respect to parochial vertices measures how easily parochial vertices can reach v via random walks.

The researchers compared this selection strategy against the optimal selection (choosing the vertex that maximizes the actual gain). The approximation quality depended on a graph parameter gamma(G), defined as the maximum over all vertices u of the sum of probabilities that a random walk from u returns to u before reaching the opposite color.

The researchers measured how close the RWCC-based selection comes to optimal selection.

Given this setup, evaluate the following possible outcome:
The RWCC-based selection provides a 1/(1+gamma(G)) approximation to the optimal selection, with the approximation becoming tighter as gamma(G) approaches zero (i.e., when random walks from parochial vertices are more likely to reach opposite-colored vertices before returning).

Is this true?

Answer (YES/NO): NO